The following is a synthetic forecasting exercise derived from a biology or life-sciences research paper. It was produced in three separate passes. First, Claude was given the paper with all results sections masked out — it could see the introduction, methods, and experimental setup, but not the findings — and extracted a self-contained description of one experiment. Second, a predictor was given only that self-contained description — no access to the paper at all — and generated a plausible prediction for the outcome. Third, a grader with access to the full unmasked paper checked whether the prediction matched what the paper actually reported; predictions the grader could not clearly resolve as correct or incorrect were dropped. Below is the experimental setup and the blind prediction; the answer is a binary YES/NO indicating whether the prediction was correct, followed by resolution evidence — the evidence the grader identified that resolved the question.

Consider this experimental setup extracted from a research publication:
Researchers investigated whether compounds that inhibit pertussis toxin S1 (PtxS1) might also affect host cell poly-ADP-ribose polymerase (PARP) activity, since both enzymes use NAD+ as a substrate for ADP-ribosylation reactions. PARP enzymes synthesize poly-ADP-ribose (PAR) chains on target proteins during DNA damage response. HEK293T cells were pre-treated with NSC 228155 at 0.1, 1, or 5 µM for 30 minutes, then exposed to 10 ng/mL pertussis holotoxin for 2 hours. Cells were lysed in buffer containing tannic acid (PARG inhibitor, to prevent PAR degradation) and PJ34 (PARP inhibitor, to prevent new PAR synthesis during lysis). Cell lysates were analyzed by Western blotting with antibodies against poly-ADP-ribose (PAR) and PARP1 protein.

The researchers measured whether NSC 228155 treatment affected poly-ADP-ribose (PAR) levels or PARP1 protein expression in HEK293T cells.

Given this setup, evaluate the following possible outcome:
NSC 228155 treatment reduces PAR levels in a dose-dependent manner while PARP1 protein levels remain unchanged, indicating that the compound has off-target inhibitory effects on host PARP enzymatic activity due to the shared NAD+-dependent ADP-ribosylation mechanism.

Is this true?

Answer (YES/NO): NO